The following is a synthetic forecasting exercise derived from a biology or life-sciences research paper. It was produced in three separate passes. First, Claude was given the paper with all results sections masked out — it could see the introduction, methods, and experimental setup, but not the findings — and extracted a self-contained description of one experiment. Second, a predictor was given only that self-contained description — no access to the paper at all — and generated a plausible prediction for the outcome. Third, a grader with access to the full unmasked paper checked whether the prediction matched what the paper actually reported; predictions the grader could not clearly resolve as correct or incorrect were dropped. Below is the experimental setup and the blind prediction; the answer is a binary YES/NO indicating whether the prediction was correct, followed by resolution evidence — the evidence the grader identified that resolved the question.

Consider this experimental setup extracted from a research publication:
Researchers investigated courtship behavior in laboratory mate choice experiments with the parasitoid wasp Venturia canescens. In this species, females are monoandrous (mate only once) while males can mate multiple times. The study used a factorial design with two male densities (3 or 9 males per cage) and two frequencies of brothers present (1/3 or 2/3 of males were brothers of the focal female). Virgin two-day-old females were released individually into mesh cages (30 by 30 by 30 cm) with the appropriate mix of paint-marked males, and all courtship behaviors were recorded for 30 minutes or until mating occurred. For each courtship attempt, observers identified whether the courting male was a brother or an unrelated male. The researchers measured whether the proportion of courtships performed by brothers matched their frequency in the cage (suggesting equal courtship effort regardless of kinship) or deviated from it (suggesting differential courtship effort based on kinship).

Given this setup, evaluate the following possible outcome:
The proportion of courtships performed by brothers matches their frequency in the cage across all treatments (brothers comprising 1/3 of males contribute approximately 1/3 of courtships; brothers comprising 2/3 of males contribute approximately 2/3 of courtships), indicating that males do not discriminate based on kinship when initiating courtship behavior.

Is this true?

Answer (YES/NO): YES